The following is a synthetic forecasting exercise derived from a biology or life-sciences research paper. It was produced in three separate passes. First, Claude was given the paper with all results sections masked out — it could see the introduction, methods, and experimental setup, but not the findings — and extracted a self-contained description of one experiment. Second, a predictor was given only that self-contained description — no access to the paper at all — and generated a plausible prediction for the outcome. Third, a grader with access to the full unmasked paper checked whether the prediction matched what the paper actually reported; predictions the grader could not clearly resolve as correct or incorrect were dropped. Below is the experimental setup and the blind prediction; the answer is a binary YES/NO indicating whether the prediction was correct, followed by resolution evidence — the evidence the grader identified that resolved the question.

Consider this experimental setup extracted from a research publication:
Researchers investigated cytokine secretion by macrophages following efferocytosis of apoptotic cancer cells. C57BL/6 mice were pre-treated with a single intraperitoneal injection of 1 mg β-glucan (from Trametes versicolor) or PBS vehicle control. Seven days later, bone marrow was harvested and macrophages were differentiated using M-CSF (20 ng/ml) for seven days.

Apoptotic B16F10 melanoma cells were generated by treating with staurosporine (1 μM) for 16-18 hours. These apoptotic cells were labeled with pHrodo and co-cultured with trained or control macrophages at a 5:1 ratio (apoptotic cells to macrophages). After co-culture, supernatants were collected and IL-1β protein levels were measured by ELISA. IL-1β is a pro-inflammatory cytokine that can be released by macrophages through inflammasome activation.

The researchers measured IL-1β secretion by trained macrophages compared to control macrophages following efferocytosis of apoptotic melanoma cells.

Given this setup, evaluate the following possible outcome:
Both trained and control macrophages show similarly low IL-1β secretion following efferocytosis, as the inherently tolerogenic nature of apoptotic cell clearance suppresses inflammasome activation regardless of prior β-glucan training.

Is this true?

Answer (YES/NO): NO